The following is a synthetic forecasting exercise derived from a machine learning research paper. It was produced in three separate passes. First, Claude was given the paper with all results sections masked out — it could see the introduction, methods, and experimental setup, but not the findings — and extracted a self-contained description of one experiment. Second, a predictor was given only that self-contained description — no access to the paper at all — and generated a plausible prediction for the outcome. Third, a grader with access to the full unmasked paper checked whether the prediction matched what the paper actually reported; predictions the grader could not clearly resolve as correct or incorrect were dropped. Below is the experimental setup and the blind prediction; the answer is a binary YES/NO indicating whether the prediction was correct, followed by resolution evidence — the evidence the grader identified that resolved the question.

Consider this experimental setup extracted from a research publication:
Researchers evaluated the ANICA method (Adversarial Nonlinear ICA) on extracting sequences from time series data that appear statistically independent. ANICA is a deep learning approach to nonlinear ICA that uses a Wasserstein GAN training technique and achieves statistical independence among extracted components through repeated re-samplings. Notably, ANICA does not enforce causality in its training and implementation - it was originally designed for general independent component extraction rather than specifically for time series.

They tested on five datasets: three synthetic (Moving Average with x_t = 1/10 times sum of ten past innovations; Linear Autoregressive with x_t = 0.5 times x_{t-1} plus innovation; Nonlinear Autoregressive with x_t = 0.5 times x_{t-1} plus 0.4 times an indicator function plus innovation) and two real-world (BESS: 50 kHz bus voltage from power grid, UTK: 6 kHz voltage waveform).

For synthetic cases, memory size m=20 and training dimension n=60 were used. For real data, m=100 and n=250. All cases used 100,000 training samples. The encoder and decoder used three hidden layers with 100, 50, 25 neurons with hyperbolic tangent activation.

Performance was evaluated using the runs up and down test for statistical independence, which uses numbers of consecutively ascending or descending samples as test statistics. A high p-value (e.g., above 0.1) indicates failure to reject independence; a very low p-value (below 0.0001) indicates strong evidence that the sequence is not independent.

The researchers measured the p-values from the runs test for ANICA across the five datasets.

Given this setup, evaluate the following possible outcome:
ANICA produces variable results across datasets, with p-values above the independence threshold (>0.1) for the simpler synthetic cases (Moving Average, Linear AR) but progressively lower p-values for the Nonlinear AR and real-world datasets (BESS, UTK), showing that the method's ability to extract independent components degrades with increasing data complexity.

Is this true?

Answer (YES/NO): NO